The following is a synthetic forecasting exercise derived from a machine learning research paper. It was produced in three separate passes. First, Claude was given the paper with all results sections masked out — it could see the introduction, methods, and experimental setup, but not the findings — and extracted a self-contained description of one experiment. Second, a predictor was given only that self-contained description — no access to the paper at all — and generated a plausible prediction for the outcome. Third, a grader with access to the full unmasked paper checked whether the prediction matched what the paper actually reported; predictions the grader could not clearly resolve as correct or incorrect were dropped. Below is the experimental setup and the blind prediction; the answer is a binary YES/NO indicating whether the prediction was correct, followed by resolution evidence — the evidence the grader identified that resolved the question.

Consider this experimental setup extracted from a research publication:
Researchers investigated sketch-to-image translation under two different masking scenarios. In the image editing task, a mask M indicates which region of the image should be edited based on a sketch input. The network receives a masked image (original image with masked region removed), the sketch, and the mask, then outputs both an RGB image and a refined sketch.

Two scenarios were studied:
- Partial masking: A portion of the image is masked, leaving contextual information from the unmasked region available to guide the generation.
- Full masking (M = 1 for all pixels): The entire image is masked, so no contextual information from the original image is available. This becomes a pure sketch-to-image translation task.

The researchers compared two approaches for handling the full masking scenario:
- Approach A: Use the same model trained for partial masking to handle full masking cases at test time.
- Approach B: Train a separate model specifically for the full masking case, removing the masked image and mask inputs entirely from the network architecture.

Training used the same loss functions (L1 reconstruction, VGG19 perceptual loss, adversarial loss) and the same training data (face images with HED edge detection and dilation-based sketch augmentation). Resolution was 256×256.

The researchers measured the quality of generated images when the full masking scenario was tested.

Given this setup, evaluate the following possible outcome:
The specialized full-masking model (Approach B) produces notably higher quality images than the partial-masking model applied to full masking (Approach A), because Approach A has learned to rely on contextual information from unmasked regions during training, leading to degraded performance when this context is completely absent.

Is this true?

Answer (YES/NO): YES